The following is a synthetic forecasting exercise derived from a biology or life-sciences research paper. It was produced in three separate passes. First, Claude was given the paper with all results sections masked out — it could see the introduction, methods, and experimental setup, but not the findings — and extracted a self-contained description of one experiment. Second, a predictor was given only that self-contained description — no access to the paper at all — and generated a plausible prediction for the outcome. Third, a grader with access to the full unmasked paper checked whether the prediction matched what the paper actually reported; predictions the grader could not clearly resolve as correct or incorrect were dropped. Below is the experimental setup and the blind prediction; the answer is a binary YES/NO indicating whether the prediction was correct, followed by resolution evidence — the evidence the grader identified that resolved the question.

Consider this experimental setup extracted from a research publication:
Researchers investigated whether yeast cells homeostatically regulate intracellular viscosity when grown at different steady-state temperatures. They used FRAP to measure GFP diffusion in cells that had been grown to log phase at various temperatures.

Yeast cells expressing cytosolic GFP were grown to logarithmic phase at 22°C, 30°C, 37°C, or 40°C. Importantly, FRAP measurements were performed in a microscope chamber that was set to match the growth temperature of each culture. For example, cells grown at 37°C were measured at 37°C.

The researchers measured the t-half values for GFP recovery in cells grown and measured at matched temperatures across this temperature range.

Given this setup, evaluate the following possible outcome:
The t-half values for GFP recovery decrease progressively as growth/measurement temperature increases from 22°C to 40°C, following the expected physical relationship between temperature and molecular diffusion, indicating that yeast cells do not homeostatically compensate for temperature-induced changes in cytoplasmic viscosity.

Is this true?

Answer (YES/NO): NO